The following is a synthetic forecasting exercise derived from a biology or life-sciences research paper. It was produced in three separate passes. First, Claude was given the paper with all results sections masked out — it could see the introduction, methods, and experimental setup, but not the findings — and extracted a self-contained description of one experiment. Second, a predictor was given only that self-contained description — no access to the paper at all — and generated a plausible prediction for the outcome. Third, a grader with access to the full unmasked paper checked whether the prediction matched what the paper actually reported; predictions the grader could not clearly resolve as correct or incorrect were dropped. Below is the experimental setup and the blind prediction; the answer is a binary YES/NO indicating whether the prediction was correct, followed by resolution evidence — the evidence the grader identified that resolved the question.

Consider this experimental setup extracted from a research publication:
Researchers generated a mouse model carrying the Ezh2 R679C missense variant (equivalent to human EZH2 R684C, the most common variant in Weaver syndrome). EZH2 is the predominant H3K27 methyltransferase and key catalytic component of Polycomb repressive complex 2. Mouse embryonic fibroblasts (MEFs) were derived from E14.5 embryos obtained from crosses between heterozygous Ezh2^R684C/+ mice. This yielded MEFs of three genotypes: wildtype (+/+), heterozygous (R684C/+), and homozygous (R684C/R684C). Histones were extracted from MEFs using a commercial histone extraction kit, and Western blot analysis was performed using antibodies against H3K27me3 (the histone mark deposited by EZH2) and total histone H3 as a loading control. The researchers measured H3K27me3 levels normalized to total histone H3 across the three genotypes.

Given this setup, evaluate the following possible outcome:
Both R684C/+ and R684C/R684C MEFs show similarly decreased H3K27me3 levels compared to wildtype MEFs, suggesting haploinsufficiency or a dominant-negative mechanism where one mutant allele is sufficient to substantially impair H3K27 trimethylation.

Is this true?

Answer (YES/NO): NO